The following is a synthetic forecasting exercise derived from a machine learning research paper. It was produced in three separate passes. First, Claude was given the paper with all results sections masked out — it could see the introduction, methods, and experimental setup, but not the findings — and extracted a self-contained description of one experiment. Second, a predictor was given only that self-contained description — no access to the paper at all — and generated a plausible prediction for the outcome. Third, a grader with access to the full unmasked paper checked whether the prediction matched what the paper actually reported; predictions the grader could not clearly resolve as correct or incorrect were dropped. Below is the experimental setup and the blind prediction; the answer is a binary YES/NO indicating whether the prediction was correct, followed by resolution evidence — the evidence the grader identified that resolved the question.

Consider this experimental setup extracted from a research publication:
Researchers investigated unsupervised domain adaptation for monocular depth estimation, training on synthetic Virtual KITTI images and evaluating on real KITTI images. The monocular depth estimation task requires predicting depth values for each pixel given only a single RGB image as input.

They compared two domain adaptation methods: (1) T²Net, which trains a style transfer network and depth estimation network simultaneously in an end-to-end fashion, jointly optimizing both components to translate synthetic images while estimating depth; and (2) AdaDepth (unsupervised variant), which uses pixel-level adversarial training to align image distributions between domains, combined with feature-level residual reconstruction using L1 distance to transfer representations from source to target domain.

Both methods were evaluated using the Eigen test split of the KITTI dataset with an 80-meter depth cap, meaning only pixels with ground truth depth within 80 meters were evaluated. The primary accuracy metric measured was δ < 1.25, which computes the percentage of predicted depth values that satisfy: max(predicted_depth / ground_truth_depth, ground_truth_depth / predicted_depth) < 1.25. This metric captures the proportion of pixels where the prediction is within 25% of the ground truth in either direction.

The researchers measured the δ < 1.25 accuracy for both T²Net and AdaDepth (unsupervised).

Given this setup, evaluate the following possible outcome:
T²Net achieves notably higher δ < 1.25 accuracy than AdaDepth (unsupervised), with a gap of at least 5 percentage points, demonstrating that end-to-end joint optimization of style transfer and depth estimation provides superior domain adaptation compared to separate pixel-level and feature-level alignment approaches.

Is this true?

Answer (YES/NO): YES